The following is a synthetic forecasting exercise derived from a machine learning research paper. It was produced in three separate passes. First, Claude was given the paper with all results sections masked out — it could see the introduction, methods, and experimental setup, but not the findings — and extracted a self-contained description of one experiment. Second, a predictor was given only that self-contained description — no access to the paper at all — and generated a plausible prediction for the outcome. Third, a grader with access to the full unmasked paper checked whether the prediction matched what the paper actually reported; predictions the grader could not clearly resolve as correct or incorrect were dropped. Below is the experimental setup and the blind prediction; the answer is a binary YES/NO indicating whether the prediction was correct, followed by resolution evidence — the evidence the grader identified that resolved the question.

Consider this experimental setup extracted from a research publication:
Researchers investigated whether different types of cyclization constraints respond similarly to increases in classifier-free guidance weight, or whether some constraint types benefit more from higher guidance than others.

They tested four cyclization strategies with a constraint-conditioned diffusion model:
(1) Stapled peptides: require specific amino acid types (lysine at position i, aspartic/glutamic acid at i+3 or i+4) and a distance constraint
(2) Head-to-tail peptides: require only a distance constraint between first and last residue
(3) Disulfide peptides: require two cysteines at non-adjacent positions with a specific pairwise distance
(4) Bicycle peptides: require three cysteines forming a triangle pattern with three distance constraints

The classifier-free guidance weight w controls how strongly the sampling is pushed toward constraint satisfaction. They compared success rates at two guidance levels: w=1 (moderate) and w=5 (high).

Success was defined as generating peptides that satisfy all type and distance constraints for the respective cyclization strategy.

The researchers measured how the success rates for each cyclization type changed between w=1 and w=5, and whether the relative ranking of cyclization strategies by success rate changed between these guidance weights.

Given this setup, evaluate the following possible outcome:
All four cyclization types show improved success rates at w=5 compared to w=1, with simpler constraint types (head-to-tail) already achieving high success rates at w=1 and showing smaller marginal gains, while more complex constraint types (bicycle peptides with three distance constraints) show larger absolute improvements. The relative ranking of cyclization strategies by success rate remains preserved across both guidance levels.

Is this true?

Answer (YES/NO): NO